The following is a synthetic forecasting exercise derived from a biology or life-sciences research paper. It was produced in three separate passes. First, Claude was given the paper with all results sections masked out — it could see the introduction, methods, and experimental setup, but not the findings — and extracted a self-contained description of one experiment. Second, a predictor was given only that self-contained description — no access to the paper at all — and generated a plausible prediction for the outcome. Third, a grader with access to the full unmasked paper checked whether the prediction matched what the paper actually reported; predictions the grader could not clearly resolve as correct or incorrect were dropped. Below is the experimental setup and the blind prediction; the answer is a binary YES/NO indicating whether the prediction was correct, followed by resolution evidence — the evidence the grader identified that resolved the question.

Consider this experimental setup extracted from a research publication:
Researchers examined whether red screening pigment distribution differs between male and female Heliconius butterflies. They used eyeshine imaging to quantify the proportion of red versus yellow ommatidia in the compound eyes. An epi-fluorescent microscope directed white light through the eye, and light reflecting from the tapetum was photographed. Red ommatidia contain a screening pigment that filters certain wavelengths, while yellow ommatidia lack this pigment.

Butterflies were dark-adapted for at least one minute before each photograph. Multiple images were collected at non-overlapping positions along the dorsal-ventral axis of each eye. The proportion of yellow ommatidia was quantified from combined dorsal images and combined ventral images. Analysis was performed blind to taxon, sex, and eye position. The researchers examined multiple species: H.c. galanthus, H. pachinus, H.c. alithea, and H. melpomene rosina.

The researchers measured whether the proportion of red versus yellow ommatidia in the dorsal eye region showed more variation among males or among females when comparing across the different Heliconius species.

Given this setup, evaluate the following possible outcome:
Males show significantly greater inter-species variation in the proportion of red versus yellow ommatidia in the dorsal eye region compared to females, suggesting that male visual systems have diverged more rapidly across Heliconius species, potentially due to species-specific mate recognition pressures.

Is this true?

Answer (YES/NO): NO